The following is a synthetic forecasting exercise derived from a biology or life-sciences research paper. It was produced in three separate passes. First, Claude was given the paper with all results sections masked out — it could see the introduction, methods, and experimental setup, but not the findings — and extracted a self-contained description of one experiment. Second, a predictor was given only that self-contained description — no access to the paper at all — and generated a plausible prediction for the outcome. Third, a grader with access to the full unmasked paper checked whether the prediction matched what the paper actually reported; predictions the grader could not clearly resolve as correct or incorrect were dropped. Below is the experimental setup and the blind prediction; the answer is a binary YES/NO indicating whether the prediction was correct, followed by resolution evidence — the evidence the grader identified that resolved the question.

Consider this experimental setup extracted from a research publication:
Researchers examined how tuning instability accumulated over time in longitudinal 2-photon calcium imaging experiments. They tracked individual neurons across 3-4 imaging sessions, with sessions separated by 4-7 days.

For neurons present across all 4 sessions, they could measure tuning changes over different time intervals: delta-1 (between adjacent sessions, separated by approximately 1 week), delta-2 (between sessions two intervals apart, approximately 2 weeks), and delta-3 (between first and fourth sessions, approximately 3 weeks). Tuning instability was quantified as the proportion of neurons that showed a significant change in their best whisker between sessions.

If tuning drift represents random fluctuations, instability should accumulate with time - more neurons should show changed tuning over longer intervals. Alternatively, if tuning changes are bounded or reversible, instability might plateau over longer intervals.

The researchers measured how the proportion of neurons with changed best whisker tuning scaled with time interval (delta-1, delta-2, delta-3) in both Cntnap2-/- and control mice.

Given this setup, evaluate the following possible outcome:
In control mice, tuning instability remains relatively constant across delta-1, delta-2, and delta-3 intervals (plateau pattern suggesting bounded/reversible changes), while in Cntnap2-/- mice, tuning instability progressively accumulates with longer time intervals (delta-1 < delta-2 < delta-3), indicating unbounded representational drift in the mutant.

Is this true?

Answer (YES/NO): NO